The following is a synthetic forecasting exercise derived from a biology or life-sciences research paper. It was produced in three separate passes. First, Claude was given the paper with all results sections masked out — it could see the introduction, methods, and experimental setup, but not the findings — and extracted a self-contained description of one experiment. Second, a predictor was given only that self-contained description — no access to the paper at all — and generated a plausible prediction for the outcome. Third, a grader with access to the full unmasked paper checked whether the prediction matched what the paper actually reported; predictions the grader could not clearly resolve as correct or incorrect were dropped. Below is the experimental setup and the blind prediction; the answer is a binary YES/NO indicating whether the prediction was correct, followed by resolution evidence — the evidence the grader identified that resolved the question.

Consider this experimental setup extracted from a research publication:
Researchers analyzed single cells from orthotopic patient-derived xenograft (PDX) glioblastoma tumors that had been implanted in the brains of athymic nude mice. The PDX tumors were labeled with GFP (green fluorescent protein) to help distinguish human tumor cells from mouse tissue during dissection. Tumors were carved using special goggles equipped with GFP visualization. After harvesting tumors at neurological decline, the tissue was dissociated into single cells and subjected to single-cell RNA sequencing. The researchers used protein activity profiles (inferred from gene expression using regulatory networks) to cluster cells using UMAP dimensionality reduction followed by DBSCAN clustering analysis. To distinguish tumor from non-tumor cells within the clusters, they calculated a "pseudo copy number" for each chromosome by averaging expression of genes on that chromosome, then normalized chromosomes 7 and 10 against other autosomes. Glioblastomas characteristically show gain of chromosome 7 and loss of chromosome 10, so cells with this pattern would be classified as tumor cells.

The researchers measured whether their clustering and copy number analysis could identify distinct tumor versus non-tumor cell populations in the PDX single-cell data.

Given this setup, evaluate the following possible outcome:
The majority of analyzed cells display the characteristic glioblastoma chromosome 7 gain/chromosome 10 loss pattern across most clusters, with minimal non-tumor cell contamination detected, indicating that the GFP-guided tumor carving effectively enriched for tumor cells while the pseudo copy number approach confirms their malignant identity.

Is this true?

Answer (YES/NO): NO